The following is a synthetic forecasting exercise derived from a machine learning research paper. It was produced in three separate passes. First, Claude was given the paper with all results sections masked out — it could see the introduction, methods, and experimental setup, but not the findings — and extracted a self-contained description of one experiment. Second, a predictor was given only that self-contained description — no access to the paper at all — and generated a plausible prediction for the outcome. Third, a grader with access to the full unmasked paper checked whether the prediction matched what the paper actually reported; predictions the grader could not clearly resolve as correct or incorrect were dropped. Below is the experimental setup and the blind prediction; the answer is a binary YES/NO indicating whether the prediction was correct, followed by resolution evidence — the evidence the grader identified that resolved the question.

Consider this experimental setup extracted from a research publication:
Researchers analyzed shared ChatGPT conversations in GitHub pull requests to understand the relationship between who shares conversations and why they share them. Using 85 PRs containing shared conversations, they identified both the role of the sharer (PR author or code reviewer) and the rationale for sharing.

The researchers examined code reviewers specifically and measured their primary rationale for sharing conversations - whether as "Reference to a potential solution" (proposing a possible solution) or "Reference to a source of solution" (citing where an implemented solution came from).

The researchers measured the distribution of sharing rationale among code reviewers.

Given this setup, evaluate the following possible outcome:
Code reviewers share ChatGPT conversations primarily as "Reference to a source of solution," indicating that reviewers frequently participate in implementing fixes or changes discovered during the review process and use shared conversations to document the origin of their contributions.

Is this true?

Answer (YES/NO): NO